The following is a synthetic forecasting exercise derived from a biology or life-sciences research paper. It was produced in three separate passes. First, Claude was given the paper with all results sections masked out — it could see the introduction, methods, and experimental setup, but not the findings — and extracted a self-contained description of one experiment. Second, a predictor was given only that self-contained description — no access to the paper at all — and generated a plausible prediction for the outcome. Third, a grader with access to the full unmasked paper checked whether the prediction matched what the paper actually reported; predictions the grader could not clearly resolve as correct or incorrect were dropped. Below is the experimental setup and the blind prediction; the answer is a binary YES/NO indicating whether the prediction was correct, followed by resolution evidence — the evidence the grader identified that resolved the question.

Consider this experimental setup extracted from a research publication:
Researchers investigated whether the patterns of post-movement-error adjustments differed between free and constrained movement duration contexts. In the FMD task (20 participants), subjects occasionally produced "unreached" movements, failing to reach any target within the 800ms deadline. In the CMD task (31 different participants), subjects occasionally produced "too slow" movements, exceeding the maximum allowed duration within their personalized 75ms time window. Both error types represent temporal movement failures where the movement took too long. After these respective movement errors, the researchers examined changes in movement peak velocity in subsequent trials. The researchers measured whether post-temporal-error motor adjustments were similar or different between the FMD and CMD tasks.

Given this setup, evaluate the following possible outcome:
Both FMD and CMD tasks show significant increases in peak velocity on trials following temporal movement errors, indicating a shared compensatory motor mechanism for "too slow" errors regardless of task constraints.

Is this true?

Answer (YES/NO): YES